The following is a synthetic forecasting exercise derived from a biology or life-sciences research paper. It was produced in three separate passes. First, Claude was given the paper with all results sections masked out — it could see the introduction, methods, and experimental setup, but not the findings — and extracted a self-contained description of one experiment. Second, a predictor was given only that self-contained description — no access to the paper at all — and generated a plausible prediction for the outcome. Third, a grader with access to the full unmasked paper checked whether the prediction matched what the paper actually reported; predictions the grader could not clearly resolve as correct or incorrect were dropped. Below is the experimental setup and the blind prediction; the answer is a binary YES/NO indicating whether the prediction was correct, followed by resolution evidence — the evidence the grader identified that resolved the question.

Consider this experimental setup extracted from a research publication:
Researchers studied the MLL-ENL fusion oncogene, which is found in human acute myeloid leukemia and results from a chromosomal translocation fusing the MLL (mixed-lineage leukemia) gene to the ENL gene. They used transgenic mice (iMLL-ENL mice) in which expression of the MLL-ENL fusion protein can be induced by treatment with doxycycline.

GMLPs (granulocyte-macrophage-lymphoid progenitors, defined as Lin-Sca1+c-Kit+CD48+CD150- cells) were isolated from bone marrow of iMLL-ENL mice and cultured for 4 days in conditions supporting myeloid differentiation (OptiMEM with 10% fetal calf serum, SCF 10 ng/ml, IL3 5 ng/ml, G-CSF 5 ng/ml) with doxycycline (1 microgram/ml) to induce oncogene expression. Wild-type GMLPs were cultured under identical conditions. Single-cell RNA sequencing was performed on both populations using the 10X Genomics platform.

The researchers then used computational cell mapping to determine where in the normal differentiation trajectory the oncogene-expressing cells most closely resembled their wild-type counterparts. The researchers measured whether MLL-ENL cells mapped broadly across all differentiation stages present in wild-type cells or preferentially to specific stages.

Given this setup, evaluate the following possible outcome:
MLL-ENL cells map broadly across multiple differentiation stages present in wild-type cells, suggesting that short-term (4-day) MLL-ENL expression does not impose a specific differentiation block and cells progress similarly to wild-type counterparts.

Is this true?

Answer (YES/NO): NO